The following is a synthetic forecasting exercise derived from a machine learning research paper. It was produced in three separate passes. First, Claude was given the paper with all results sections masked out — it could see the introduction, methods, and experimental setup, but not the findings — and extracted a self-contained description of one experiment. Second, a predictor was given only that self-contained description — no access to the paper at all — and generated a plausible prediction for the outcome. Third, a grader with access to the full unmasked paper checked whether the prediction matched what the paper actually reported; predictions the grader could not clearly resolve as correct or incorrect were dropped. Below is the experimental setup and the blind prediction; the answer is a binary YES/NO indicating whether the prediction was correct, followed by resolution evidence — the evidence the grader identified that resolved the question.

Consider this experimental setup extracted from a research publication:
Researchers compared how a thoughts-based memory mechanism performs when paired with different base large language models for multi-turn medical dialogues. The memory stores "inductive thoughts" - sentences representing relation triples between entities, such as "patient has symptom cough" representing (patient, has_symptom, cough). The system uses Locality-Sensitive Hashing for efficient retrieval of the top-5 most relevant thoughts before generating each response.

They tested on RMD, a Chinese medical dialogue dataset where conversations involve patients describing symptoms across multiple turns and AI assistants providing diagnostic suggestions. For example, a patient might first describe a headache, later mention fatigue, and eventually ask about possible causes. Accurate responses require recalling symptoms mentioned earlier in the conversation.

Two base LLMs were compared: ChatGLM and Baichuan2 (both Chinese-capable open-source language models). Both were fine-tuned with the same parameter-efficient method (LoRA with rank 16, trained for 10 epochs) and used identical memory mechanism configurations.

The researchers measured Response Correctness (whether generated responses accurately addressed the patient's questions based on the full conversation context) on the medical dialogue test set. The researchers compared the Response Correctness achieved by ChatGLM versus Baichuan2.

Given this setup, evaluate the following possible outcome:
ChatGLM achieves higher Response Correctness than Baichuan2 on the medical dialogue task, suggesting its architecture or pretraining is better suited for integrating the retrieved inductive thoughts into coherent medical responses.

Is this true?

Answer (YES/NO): YES